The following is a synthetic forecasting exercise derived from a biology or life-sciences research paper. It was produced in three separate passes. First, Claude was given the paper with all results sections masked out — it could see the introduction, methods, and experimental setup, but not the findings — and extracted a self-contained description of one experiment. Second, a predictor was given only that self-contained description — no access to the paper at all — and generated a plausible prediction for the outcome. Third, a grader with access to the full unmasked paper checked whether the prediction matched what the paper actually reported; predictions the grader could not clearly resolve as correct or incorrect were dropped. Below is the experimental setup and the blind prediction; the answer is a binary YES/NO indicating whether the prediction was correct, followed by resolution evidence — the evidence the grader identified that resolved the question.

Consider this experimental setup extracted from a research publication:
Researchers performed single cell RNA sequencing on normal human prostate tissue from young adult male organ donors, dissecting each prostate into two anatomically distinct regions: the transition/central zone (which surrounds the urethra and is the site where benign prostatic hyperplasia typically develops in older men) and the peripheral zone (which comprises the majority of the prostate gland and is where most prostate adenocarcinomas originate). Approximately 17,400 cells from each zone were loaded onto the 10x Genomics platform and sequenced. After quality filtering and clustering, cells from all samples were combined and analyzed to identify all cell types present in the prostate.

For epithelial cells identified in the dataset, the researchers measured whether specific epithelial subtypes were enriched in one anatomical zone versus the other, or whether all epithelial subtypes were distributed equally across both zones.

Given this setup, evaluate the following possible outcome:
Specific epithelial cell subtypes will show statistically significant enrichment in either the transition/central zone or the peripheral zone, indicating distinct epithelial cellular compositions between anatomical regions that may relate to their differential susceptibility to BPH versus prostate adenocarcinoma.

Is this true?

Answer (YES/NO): YES